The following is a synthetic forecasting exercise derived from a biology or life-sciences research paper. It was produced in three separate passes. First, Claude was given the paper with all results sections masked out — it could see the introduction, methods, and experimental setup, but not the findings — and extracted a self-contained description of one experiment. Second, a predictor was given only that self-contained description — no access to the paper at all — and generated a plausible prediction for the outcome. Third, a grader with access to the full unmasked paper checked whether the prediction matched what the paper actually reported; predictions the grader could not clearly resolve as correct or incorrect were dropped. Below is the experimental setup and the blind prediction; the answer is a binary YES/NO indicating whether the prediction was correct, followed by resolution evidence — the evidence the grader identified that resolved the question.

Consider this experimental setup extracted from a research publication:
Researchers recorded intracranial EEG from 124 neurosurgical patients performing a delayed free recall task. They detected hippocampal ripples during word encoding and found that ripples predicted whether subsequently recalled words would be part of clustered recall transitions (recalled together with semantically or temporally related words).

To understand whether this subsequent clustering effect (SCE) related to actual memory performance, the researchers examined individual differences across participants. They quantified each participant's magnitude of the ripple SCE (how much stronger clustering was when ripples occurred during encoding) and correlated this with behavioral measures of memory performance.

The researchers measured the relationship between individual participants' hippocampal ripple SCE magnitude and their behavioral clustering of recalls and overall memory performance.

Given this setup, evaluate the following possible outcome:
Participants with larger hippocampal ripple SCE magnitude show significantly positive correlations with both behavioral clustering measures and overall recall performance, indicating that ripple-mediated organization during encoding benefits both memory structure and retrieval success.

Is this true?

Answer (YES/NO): YES